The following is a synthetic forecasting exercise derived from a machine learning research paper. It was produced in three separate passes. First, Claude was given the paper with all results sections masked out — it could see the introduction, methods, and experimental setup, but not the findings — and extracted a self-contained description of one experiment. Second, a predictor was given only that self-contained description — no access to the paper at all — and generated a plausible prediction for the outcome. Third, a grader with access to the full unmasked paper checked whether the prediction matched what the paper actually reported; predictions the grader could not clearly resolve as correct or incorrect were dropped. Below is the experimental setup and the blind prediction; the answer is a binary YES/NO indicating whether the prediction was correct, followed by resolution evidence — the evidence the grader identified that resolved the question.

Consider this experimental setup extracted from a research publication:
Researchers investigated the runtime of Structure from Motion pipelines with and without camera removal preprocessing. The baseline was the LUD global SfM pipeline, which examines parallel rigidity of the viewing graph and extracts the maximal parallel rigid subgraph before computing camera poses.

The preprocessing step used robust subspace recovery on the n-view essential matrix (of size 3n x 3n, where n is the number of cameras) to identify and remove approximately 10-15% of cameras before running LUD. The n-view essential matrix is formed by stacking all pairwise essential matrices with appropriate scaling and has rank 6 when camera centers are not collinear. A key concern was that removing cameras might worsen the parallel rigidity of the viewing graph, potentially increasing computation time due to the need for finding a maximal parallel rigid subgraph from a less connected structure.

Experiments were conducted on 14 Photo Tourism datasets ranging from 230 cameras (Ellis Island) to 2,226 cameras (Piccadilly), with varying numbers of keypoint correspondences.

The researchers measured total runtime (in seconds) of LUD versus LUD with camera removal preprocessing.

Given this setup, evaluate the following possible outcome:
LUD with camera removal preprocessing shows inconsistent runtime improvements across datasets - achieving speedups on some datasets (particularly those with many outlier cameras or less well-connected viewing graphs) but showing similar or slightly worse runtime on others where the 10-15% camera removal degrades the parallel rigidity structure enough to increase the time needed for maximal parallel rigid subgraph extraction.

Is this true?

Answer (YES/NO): NO